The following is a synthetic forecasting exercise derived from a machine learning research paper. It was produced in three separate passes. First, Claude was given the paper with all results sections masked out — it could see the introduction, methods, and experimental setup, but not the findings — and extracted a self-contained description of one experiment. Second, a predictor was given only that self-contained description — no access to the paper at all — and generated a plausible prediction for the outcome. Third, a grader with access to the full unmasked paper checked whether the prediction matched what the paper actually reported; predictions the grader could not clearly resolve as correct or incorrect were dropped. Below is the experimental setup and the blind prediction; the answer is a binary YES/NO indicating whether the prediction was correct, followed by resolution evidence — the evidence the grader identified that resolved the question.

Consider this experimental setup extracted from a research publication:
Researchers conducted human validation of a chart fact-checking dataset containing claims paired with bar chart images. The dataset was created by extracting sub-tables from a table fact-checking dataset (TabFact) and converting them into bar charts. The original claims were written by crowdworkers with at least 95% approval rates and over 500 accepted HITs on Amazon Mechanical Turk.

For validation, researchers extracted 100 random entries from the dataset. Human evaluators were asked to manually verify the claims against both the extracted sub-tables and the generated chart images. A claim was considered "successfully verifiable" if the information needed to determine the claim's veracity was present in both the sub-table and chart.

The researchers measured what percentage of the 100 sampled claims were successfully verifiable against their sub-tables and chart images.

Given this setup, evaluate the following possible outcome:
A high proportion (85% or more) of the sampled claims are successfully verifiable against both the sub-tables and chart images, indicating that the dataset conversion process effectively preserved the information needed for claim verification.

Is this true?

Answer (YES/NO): YES